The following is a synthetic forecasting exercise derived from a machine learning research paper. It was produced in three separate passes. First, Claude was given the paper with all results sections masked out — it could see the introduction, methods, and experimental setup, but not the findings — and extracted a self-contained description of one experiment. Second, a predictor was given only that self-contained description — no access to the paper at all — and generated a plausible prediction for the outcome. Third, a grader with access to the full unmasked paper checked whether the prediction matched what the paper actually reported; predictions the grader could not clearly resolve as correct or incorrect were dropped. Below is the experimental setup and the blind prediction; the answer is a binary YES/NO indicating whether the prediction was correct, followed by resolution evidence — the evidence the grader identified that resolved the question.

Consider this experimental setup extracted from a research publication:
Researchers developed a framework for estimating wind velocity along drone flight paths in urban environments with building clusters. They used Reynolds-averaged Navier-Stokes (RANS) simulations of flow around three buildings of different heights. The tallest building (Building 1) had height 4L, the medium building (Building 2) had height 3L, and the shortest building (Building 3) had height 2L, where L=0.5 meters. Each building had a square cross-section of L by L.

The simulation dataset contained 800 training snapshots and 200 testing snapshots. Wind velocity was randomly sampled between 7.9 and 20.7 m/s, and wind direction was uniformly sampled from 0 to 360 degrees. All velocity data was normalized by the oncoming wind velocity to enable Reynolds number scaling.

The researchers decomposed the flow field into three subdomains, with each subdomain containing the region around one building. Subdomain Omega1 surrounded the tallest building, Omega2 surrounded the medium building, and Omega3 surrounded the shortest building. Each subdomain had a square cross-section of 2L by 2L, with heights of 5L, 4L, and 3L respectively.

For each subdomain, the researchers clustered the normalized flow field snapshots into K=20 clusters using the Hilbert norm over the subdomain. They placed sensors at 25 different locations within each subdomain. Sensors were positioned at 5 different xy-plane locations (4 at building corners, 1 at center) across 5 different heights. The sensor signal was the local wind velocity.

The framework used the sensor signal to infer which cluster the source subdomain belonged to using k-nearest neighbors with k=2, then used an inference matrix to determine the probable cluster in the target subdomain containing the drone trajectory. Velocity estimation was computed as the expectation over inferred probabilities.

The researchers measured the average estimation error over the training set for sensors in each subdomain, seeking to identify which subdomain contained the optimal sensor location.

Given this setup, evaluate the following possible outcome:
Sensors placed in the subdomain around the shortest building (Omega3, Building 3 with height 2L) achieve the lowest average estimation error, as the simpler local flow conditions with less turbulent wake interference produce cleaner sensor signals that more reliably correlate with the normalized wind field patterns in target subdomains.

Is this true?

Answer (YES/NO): NO